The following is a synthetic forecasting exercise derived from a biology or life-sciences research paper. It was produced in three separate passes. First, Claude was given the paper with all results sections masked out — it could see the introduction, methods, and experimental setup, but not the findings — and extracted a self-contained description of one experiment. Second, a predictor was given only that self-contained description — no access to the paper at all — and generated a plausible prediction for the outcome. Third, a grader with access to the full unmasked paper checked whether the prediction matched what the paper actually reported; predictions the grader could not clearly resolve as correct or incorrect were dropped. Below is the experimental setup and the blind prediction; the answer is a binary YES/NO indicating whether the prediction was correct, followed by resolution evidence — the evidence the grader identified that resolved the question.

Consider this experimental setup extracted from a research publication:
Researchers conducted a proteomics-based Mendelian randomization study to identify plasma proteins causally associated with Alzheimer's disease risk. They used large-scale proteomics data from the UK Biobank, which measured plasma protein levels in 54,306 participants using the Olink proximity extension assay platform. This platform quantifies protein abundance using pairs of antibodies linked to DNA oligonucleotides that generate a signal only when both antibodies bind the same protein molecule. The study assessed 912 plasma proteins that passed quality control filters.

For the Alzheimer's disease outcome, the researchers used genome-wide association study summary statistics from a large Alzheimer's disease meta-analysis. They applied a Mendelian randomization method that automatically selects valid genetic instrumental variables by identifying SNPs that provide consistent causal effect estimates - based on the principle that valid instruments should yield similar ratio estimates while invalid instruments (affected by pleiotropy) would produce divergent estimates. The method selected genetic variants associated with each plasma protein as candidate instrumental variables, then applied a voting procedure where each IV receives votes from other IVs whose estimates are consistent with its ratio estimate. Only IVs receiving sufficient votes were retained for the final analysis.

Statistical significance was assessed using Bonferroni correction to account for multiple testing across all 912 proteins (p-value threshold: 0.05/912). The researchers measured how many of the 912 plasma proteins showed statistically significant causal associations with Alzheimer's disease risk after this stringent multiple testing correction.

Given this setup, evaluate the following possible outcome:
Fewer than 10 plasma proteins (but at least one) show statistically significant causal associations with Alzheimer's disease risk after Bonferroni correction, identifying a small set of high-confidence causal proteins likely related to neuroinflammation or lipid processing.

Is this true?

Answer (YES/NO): YES